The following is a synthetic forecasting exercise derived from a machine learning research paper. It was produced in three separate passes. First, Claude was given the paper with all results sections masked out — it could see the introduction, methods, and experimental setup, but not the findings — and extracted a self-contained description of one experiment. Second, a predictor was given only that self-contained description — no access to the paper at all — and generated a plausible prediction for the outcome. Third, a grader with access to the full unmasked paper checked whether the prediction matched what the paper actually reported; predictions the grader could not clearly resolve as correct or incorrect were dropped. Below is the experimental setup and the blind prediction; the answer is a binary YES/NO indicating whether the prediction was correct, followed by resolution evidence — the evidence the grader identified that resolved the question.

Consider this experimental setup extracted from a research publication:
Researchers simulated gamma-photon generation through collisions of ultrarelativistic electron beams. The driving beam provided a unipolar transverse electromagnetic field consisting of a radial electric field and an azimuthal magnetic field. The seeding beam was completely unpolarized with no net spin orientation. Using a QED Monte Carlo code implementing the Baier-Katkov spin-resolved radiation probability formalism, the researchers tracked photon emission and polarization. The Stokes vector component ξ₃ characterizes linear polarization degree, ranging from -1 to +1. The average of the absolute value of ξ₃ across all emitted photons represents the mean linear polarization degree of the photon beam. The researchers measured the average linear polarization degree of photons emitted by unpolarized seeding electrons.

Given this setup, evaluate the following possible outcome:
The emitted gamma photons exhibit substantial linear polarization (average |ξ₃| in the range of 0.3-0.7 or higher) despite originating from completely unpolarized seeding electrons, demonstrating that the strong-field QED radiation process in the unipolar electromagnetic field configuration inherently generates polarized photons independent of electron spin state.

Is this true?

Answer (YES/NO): YES